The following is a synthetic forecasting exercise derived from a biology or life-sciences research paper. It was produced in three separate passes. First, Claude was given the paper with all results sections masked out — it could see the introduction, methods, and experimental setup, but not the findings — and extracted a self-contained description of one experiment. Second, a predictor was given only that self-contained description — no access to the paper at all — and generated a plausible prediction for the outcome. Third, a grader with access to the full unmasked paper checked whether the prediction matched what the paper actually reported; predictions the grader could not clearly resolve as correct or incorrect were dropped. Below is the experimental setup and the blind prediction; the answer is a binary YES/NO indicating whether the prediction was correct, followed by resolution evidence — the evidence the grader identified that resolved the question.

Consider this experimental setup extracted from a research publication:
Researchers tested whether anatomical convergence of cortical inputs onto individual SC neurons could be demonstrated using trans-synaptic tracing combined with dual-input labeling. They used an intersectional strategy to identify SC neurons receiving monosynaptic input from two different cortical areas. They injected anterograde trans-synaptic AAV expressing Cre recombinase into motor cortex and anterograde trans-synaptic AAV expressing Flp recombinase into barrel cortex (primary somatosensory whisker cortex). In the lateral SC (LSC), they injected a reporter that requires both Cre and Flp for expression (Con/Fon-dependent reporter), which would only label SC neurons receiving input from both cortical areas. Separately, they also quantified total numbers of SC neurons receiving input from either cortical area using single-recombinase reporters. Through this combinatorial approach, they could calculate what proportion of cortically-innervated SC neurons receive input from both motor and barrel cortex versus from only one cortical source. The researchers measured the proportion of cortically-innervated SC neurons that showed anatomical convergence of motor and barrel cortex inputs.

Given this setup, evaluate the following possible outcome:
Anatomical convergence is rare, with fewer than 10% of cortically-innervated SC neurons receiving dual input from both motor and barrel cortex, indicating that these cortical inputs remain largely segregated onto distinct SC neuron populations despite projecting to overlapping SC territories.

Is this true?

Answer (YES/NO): NO